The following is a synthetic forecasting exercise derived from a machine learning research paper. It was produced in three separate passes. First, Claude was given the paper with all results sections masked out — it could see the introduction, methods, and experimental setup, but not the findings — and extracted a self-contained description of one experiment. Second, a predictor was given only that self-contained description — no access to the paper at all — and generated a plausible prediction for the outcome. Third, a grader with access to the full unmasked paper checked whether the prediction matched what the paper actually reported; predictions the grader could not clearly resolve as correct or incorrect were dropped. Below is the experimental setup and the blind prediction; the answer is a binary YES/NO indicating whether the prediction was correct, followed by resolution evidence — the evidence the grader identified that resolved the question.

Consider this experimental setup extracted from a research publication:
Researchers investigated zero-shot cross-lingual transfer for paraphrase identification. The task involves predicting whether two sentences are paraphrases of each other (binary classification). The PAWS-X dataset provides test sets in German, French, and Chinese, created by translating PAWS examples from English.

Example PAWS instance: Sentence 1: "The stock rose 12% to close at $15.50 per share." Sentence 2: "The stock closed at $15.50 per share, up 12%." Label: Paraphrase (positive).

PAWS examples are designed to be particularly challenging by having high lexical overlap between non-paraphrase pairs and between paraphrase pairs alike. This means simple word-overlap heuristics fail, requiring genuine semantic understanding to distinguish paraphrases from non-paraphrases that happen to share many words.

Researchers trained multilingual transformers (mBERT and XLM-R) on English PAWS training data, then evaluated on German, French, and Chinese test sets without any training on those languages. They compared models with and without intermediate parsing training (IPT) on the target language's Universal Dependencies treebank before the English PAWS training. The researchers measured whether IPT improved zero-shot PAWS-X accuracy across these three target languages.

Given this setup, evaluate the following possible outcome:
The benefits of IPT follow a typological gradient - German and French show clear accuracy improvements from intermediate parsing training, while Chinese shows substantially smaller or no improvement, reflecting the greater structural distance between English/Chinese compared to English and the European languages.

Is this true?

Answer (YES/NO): NO